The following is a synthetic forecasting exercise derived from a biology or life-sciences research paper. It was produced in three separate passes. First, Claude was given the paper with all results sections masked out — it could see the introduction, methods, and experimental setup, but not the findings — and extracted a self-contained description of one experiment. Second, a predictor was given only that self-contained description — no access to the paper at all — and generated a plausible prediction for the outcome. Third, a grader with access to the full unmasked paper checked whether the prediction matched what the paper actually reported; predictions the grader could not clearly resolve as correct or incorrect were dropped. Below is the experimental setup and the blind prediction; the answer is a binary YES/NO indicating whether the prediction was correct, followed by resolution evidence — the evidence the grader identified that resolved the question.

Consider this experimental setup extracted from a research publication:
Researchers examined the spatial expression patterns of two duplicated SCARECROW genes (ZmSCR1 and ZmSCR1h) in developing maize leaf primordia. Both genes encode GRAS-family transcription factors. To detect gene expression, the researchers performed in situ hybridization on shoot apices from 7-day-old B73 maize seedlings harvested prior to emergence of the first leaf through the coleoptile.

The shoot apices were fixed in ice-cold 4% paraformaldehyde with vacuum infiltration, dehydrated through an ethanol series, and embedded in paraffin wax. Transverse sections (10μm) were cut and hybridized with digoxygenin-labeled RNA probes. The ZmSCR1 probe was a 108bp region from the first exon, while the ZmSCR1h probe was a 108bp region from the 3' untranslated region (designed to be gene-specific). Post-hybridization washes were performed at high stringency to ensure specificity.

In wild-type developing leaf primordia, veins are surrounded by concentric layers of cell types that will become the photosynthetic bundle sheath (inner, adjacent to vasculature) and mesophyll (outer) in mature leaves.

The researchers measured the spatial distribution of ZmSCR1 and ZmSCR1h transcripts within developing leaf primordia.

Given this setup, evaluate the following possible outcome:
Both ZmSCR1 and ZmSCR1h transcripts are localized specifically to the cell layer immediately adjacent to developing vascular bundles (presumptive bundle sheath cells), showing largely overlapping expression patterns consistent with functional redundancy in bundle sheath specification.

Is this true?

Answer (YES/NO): NO